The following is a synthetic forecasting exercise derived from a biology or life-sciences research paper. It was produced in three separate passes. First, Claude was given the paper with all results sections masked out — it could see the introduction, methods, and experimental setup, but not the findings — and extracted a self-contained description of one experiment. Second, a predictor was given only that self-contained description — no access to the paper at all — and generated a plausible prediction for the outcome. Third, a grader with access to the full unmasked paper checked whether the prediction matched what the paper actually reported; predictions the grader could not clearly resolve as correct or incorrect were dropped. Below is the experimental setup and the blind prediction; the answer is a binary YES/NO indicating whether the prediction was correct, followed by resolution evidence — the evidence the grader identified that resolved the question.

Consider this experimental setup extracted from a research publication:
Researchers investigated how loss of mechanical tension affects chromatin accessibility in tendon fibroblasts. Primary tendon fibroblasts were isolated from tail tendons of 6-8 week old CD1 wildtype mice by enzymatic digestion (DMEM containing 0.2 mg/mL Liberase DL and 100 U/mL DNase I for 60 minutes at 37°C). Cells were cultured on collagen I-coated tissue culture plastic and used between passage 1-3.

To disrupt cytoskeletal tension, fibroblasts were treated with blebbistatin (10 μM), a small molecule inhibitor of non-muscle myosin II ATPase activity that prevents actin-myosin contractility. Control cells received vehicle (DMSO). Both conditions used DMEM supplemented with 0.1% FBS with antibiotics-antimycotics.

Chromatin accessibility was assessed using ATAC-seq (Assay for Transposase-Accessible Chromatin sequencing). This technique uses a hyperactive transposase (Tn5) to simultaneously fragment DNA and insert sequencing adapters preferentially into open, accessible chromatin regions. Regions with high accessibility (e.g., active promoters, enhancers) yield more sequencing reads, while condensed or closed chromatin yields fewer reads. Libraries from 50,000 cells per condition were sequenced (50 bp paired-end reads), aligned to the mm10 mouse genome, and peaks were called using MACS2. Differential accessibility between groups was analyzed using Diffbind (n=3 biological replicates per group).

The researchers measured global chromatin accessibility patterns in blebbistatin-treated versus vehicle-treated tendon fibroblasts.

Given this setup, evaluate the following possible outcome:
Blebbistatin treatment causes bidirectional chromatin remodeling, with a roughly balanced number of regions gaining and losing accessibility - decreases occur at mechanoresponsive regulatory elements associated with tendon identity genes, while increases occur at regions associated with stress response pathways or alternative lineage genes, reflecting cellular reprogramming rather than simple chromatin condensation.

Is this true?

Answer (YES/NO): NO